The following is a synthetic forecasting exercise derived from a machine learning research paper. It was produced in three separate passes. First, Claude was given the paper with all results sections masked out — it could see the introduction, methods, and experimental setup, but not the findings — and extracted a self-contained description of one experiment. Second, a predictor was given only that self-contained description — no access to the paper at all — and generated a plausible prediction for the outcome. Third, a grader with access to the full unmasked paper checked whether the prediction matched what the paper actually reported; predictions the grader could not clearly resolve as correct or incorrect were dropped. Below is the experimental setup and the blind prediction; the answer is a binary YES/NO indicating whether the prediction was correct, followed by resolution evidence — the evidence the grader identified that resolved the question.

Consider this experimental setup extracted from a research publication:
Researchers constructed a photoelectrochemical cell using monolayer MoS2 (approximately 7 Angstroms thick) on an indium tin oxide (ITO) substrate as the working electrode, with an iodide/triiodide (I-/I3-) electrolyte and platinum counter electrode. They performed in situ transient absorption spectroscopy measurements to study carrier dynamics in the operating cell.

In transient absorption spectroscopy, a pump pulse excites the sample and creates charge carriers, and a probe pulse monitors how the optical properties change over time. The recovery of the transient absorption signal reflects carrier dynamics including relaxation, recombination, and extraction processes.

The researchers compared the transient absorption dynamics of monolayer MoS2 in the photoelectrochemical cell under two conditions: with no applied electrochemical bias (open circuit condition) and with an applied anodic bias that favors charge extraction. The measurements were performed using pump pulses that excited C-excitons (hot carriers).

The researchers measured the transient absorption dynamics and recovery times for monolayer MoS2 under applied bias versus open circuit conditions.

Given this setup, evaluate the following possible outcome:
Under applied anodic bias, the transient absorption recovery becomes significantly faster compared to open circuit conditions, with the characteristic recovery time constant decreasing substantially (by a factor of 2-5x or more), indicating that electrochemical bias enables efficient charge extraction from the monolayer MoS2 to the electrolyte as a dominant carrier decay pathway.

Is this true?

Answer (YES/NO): NO